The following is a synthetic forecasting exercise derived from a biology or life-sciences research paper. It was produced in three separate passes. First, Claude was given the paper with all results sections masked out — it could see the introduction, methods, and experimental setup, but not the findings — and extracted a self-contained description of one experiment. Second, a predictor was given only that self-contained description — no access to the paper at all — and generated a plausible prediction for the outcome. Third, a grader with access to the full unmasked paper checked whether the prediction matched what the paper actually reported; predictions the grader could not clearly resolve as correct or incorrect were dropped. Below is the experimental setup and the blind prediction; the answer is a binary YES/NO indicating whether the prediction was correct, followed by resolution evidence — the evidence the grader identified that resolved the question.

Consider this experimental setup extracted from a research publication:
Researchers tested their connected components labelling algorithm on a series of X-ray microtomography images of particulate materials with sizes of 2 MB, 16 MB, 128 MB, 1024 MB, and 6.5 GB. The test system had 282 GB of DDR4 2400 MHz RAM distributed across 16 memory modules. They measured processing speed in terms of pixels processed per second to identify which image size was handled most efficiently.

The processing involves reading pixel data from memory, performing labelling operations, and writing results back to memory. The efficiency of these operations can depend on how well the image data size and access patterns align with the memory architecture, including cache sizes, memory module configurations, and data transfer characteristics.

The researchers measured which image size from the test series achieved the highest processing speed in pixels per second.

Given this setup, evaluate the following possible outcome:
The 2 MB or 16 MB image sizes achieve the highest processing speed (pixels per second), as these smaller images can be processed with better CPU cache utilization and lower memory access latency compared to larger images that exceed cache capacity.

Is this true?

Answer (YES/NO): NO